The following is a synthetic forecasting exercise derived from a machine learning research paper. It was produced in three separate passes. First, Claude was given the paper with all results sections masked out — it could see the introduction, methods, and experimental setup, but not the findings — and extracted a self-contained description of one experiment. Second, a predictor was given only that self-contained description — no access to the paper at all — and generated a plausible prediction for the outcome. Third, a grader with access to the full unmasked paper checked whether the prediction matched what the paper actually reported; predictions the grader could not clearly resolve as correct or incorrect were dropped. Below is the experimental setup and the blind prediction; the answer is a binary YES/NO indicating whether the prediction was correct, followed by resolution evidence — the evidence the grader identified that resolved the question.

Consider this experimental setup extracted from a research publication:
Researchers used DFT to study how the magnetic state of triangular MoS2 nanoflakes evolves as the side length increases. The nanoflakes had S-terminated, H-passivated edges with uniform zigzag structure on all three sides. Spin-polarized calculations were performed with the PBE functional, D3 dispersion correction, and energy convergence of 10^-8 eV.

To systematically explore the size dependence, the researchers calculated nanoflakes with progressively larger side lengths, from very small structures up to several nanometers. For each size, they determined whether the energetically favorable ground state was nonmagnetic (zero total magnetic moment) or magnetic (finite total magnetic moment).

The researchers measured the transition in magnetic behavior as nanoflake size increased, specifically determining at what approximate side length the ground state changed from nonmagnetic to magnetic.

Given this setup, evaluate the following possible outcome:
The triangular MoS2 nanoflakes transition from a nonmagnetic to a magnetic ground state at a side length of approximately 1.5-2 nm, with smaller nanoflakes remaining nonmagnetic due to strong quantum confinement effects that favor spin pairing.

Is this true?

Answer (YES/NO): YES